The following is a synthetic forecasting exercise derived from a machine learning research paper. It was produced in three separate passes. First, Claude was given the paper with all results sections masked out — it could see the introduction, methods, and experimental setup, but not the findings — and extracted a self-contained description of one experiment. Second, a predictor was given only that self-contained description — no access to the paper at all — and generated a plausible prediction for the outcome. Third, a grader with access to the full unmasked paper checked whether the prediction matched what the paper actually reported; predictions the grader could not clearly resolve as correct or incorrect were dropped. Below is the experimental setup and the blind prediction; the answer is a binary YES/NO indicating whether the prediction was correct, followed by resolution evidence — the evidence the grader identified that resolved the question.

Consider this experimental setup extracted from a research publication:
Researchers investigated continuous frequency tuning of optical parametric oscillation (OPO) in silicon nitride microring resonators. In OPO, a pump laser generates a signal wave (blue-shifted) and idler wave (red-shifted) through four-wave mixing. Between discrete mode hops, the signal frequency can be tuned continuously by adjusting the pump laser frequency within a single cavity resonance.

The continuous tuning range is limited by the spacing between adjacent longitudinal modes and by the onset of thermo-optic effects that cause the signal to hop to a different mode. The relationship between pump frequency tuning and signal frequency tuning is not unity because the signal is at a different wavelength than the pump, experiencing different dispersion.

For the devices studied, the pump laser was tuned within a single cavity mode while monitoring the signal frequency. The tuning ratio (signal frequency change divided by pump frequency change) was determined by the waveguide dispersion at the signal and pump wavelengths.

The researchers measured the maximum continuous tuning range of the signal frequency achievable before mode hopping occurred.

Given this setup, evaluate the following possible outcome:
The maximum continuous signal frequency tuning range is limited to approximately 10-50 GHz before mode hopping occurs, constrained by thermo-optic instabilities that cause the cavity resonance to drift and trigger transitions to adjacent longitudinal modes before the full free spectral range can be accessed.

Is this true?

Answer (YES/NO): NO